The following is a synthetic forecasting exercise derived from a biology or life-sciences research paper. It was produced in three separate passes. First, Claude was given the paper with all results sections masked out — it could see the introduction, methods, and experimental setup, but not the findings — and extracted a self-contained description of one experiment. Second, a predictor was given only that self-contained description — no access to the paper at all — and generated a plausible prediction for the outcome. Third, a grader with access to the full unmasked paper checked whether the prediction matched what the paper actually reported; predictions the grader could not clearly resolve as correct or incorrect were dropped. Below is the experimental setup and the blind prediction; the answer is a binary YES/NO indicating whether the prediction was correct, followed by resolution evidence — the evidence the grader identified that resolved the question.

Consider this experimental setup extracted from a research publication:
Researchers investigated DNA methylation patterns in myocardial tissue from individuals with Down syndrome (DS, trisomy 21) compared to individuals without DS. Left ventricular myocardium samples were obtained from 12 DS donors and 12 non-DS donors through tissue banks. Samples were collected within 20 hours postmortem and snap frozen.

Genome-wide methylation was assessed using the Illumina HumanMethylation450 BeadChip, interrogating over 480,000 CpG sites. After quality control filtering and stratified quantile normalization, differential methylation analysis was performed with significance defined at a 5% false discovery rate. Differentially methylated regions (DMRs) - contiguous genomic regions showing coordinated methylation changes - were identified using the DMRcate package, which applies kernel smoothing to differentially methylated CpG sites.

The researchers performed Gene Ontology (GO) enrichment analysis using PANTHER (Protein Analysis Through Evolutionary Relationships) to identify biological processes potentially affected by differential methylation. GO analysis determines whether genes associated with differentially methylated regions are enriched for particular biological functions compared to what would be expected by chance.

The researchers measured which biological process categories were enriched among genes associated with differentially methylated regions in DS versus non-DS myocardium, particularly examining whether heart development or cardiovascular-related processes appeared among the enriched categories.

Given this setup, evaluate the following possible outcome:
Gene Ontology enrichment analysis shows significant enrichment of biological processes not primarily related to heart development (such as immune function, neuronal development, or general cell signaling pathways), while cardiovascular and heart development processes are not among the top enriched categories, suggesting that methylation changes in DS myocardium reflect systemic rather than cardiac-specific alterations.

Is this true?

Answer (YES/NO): NO